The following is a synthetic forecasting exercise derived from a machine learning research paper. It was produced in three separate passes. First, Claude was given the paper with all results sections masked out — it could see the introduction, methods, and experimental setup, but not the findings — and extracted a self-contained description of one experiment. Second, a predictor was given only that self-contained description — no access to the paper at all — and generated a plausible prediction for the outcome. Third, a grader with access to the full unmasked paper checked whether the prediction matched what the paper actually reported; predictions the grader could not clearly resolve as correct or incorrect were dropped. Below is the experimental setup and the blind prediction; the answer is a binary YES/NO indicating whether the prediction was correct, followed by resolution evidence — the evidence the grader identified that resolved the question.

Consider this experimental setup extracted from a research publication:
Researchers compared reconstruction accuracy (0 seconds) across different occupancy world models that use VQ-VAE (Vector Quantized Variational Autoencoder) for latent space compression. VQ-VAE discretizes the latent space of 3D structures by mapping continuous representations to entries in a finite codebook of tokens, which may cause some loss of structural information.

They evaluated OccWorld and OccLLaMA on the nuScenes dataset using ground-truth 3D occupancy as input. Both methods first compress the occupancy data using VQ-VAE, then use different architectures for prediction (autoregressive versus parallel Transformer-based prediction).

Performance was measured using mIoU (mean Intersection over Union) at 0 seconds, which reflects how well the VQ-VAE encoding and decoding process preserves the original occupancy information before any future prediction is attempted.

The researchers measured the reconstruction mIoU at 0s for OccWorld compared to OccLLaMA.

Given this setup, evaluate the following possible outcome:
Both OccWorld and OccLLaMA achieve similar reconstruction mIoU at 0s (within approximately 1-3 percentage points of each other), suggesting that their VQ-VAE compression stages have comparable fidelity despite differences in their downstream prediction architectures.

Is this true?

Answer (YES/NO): NO